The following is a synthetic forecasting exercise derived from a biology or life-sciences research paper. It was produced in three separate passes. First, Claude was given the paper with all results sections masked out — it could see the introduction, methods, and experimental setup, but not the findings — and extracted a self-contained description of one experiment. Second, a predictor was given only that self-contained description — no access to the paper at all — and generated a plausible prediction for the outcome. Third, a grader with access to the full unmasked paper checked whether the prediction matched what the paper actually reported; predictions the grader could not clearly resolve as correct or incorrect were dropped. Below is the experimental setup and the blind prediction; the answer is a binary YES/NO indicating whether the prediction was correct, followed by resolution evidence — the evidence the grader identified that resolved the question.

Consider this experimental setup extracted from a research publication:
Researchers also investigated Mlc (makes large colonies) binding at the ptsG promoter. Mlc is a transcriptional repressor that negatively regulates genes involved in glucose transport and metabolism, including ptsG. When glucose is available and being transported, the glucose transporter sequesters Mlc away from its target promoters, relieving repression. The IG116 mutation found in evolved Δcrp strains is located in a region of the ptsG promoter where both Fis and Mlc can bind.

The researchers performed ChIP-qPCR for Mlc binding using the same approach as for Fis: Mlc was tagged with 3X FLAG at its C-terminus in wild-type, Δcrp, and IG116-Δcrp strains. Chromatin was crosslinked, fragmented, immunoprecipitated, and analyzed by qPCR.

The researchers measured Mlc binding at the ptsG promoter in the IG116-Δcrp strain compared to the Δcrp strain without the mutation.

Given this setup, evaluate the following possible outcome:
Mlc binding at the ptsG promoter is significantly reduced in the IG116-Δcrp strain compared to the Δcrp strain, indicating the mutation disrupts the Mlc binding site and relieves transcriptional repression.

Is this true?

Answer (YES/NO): NO